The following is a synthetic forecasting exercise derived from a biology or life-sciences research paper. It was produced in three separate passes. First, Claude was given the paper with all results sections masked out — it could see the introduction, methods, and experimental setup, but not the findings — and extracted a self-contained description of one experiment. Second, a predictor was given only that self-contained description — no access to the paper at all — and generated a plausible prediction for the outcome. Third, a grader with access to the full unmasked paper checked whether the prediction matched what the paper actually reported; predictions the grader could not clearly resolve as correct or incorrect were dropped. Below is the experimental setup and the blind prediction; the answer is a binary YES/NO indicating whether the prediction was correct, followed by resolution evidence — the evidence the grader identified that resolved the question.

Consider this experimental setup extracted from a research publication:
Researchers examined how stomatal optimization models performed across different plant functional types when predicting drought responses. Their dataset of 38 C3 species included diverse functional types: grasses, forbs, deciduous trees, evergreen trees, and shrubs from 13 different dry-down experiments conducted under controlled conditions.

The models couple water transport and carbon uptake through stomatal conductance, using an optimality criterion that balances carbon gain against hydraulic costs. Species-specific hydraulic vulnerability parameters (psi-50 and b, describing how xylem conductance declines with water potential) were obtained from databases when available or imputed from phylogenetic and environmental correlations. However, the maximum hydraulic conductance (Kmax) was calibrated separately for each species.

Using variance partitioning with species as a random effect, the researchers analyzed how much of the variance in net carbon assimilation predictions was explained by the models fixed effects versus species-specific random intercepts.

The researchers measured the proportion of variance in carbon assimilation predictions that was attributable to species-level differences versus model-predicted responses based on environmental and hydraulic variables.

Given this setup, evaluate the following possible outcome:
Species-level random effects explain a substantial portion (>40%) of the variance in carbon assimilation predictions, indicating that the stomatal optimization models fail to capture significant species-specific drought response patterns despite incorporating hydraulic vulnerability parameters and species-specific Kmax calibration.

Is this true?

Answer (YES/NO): NO